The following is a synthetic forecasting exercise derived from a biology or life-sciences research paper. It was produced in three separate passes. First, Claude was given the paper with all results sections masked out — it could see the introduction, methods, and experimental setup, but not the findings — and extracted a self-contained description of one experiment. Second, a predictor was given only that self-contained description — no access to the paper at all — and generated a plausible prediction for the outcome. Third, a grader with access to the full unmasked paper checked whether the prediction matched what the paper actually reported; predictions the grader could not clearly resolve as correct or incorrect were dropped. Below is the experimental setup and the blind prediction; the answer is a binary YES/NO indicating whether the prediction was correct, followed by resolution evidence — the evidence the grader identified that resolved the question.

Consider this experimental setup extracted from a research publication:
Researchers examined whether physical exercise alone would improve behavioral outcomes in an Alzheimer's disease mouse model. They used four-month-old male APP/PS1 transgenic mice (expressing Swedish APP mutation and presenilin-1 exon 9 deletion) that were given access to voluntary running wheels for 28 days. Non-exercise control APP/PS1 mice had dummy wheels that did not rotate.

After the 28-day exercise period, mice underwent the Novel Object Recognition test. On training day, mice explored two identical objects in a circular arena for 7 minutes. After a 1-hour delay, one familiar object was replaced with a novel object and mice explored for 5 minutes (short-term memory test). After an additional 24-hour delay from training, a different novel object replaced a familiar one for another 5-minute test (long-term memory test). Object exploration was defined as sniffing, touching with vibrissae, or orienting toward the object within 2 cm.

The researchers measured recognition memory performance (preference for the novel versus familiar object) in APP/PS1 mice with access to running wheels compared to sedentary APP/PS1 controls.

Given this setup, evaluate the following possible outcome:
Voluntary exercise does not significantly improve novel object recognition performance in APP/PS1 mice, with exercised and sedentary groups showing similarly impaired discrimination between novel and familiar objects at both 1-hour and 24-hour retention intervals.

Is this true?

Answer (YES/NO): NO